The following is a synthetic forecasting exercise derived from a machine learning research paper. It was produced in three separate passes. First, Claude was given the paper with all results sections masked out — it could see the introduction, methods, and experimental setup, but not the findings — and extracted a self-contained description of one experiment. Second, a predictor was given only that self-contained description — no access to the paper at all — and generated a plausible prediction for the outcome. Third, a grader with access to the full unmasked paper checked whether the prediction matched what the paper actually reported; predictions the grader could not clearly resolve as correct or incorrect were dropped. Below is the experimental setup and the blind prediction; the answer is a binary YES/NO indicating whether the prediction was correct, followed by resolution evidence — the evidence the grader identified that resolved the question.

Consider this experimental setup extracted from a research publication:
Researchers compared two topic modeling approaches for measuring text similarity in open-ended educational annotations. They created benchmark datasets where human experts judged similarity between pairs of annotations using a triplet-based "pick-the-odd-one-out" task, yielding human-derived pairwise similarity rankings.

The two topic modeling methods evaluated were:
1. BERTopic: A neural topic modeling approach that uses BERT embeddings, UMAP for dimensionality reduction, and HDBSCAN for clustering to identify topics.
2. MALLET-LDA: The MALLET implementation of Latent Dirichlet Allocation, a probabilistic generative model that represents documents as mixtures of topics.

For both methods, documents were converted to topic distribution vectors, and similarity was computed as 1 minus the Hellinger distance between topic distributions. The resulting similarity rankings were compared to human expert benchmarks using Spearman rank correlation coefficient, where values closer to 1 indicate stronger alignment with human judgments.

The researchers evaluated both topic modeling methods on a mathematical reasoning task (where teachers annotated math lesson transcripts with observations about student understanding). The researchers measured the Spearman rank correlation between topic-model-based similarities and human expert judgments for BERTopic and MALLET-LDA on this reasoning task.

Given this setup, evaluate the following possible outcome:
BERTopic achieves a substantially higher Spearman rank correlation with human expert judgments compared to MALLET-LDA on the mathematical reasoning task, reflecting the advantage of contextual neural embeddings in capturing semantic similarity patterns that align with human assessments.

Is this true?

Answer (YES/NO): YES